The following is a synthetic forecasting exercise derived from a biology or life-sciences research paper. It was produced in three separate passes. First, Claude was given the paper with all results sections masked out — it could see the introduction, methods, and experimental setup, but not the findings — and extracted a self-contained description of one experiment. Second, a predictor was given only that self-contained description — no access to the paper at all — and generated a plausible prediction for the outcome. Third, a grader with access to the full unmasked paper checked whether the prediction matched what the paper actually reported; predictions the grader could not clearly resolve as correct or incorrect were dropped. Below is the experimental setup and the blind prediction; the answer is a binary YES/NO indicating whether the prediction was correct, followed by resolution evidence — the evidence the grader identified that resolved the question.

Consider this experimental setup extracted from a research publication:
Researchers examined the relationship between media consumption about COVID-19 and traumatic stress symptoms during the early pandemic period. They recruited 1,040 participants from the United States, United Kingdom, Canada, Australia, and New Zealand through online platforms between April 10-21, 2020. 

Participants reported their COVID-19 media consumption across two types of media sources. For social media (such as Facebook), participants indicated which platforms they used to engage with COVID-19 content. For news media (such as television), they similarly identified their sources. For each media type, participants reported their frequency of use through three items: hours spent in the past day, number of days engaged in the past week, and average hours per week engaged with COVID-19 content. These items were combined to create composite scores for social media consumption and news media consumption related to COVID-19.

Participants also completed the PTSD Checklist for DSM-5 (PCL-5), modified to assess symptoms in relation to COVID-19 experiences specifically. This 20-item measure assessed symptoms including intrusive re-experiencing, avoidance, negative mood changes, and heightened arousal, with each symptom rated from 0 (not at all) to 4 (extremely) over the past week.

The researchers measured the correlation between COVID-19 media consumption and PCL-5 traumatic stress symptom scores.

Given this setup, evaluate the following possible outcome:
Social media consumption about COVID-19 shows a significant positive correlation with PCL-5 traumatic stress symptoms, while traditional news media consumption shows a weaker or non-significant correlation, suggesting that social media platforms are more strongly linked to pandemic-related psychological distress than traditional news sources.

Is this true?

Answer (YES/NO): NO